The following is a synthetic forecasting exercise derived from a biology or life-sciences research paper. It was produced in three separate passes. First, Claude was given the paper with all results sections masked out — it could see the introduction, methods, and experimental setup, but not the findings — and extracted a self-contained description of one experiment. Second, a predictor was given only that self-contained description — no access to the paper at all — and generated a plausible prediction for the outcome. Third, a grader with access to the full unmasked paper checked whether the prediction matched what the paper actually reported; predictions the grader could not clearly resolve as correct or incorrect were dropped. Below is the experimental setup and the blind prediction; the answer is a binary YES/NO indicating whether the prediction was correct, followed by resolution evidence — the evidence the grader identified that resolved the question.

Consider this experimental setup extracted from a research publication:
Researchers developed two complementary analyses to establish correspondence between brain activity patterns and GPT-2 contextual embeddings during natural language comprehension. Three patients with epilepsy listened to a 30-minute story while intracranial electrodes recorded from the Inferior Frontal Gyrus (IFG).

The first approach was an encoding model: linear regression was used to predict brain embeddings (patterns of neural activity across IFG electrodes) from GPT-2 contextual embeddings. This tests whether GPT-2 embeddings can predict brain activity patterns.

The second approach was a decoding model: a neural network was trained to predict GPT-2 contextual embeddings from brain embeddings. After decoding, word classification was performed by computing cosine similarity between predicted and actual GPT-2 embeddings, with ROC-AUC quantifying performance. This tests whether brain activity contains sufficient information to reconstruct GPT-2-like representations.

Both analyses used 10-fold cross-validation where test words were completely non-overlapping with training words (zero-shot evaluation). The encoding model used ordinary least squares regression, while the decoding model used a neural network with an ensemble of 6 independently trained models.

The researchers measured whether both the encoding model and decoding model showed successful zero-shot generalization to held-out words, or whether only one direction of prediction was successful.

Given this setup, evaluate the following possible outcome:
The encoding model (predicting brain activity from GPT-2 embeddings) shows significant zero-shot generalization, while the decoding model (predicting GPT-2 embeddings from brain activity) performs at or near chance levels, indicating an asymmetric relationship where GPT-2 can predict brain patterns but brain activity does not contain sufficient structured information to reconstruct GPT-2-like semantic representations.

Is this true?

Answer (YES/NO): NO